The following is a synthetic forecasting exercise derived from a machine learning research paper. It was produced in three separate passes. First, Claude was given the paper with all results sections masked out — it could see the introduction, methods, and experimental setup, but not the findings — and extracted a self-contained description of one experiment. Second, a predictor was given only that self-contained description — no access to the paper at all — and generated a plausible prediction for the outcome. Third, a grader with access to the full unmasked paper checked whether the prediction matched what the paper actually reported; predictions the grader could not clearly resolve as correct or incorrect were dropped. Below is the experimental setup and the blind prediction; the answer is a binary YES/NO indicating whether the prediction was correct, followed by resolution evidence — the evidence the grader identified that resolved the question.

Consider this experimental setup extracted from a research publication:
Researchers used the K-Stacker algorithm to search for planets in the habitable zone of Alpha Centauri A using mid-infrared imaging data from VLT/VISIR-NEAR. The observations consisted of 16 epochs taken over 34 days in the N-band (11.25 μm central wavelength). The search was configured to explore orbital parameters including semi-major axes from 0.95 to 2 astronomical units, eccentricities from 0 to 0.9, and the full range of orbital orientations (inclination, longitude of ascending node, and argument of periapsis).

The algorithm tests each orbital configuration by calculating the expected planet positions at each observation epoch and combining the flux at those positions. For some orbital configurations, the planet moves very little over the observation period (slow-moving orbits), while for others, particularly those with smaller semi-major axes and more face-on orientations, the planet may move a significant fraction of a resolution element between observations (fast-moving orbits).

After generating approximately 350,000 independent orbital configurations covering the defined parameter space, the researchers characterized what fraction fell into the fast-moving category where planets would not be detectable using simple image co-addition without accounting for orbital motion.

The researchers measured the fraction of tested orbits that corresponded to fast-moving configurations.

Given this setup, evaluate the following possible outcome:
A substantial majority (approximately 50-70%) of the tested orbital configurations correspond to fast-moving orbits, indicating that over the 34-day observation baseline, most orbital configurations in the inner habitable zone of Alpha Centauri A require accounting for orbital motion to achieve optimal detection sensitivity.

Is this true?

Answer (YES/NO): NO